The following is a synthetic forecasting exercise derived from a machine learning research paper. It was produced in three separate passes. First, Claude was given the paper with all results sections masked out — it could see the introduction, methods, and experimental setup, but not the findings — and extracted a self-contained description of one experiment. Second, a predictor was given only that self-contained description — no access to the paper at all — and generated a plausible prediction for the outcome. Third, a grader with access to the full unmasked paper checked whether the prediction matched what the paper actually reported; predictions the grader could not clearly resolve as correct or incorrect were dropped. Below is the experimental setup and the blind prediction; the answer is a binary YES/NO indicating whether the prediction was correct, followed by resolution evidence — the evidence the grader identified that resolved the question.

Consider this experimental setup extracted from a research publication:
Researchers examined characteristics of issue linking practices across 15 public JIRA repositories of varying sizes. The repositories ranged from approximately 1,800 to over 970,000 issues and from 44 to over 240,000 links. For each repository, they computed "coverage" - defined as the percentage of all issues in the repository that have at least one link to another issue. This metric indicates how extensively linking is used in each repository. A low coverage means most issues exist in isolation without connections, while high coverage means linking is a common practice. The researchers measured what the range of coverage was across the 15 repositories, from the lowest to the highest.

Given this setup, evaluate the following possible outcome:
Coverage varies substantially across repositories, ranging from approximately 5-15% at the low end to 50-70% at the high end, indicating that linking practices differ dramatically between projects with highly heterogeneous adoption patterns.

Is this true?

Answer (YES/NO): YES